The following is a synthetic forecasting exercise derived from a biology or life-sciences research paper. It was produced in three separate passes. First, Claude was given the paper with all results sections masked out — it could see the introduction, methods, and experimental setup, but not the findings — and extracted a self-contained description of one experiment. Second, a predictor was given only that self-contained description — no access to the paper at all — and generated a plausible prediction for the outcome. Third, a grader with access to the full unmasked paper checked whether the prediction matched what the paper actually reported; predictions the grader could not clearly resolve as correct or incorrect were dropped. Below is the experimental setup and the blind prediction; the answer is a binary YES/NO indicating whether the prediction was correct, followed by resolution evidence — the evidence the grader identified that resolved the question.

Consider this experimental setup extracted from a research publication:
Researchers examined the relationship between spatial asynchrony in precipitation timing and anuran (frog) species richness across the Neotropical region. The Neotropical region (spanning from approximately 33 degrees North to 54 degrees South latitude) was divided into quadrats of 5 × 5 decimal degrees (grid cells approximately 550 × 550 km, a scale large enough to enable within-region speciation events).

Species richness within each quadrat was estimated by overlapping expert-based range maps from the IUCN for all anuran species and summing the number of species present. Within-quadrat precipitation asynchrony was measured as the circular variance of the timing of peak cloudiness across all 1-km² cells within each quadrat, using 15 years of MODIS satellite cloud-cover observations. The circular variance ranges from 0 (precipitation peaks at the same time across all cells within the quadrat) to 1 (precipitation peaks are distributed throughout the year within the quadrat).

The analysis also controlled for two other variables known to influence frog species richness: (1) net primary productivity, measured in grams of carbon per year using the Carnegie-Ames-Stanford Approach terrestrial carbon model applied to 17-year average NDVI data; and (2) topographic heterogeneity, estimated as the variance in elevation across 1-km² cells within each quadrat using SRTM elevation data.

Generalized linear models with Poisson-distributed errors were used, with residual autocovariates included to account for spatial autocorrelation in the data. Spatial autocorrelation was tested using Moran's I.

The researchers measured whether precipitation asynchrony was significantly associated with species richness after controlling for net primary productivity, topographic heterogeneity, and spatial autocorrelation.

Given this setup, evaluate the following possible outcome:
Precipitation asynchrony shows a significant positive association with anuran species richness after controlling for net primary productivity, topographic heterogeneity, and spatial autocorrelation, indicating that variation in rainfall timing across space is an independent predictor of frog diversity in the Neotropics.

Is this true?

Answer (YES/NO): NO